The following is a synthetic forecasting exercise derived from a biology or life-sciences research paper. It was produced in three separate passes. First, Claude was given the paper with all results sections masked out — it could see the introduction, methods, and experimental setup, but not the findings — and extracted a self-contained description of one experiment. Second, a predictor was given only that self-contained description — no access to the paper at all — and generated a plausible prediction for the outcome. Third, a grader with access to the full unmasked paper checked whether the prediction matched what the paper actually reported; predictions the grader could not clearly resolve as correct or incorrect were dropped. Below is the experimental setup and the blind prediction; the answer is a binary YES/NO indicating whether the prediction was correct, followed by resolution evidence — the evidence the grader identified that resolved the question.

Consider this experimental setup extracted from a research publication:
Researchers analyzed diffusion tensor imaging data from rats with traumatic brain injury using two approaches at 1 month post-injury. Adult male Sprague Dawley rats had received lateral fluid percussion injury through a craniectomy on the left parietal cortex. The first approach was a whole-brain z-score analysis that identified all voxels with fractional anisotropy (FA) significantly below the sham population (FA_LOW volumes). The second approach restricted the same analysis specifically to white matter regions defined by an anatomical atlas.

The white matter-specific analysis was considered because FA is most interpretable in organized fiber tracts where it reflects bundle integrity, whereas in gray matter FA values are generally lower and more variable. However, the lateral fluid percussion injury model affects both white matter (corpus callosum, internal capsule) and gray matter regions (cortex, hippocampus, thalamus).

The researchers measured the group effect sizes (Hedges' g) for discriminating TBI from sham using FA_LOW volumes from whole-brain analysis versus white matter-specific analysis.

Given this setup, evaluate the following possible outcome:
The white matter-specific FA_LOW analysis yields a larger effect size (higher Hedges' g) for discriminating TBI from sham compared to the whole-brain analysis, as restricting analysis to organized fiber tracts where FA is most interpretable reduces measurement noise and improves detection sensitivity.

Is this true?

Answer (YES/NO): NO